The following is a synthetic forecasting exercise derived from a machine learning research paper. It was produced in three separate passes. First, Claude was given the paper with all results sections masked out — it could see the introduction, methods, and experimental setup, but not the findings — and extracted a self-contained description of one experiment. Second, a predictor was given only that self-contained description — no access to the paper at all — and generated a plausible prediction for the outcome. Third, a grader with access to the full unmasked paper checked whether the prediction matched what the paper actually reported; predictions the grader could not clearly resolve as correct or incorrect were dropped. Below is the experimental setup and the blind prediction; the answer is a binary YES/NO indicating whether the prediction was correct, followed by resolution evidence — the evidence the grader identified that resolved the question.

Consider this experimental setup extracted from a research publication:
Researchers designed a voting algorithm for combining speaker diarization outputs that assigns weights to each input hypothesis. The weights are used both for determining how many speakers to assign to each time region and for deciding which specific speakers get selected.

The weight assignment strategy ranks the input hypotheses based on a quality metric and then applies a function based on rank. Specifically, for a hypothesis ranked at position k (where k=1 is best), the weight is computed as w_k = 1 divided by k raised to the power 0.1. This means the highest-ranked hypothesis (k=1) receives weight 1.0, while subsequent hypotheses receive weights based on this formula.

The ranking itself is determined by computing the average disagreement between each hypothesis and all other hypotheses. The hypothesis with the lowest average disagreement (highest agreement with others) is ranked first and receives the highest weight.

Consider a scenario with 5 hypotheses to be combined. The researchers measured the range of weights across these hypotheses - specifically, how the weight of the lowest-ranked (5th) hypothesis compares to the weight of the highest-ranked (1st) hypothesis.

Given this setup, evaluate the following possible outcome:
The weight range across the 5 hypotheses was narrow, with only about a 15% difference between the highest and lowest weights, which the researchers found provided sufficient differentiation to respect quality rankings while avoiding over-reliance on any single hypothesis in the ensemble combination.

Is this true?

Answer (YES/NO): NO